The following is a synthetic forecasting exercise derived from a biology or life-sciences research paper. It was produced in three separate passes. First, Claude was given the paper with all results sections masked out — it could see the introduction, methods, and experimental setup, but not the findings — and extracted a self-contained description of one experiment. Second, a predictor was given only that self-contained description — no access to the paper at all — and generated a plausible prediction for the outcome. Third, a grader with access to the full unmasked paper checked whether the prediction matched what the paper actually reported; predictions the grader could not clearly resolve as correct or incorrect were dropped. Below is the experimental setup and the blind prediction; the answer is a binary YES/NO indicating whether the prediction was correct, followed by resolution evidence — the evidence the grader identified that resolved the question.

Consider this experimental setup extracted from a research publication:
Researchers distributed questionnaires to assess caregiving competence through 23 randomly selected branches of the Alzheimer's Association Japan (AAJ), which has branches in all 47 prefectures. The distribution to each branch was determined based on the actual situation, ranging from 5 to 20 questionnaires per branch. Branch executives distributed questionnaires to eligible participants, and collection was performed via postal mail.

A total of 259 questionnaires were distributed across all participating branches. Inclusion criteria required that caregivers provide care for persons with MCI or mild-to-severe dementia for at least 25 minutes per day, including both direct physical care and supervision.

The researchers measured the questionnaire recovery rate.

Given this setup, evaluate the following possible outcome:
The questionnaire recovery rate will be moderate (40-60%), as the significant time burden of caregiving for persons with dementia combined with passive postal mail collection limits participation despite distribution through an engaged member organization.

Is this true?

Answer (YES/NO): NO